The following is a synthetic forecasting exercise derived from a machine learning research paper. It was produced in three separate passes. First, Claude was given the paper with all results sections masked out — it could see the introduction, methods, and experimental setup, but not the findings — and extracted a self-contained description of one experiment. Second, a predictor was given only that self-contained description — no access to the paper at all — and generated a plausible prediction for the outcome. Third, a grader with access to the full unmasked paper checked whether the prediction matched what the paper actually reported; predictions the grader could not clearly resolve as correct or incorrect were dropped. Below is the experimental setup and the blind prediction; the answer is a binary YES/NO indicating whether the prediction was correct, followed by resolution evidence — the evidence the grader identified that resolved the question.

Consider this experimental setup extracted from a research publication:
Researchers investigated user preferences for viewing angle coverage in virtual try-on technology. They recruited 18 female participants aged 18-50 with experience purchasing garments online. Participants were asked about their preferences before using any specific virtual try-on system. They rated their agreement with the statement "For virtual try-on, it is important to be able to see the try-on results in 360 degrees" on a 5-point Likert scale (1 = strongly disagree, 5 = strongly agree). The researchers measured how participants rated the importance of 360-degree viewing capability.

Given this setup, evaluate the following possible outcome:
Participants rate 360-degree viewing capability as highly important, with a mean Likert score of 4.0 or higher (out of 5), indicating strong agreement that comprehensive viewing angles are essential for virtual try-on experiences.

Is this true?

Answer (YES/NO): YES